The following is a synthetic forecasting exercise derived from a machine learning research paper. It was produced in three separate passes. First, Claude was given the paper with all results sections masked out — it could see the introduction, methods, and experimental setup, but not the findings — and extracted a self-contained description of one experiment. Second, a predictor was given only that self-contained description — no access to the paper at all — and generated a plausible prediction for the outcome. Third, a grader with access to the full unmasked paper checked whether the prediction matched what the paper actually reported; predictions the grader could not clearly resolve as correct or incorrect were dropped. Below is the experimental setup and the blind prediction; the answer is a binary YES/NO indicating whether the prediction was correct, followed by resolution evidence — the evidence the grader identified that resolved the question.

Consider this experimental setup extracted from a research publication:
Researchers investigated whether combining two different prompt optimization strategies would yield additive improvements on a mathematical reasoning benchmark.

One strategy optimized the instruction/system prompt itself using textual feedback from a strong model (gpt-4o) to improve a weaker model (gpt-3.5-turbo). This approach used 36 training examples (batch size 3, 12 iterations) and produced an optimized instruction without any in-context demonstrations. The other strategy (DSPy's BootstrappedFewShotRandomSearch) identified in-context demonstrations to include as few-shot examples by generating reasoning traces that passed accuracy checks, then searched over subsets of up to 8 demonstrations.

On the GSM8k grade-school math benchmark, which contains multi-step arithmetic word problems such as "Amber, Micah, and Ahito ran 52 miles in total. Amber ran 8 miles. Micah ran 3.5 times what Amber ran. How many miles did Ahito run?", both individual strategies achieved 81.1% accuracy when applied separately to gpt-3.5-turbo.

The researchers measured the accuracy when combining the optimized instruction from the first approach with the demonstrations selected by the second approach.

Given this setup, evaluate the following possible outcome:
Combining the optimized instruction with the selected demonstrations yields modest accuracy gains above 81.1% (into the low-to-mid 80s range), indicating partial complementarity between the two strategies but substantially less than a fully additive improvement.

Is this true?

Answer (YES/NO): YES